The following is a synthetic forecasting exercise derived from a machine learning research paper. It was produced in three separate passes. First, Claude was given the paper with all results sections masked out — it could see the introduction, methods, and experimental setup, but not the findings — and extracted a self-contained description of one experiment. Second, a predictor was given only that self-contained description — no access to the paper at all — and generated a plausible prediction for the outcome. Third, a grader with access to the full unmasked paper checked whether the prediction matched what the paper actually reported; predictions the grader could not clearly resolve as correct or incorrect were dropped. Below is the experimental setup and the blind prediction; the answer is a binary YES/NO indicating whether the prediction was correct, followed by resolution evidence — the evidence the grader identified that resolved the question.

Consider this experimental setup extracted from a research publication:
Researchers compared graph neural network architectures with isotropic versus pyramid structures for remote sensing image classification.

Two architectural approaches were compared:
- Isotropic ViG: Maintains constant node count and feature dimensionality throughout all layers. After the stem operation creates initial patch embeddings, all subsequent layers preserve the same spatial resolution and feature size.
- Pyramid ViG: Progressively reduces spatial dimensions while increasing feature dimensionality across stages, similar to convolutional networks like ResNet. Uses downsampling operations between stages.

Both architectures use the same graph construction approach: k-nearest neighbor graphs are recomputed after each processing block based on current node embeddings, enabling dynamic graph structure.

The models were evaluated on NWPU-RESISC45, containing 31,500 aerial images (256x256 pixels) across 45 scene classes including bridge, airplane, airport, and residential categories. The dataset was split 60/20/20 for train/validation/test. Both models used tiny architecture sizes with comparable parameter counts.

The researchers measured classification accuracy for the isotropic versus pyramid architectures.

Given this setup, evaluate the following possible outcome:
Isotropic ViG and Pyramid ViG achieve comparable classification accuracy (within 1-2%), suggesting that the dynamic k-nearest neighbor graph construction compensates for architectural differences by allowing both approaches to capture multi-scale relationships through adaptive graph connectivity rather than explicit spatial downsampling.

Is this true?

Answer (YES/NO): YES